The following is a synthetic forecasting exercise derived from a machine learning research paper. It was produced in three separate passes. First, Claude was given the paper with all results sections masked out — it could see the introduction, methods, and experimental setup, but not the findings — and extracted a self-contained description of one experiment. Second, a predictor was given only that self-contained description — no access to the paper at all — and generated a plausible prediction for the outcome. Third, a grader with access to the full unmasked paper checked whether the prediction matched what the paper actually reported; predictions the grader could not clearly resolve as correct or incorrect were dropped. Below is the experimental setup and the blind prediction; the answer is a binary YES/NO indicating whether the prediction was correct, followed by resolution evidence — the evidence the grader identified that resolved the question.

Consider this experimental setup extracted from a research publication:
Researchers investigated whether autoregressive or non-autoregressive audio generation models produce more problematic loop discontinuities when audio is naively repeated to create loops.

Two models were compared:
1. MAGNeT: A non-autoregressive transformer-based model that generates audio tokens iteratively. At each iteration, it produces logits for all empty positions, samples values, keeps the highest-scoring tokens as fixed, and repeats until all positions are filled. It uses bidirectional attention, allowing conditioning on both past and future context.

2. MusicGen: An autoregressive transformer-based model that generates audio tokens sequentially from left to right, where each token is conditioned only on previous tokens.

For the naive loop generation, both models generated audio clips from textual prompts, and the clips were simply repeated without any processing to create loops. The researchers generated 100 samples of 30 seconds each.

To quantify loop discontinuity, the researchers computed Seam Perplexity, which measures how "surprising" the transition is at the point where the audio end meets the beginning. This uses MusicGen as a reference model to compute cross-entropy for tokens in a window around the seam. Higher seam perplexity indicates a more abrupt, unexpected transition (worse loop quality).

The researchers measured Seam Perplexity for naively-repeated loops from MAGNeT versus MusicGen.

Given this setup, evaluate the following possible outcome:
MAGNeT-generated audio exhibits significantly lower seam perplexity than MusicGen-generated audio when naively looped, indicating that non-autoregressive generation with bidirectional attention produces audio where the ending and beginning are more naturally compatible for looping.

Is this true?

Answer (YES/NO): NO